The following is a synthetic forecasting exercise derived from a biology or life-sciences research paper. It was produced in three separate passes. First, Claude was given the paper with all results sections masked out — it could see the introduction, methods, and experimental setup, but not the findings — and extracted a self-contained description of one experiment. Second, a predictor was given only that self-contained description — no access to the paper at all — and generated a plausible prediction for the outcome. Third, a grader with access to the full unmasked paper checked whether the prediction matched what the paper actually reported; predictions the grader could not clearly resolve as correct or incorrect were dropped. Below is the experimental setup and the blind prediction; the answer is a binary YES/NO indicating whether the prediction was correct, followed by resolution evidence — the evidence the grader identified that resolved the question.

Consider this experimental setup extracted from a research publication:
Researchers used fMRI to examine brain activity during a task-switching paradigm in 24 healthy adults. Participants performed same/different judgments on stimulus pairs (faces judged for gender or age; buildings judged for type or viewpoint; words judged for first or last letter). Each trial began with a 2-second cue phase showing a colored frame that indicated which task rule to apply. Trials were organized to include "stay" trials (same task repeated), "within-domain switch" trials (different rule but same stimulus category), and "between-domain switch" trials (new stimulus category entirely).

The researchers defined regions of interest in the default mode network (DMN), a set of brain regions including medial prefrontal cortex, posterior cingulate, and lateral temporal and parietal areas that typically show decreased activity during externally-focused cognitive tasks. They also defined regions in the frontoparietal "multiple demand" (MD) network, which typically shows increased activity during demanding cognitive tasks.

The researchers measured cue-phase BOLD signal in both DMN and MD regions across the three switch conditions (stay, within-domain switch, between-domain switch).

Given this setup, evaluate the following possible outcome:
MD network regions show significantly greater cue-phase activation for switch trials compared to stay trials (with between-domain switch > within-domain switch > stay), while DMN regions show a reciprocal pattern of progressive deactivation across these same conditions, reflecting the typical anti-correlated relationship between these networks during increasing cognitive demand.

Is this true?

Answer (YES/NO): NO